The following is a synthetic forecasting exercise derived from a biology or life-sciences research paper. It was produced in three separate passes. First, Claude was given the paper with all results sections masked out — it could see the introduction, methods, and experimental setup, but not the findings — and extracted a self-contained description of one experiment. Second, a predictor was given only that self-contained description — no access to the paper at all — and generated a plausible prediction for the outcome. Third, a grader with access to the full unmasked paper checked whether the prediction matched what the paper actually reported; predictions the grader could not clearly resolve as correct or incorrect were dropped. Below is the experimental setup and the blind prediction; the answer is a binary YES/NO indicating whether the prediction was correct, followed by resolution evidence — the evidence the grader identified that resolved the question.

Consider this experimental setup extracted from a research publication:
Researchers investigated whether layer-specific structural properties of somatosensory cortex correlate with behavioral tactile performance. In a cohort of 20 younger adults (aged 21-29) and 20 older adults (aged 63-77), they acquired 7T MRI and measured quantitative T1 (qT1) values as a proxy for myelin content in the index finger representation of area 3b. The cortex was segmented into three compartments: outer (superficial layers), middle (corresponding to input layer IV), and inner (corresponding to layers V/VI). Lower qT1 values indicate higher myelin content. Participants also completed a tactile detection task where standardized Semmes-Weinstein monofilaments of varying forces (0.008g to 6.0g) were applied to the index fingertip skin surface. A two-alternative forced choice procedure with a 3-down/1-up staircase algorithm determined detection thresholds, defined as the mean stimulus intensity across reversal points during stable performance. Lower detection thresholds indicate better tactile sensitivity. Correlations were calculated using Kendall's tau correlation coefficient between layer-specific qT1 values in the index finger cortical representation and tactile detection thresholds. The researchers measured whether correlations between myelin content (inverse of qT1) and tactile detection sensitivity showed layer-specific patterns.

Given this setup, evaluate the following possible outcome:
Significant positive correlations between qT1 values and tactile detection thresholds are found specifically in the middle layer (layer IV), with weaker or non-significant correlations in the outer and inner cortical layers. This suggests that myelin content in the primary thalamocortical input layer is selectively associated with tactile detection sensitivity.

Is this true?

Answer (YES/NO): NO